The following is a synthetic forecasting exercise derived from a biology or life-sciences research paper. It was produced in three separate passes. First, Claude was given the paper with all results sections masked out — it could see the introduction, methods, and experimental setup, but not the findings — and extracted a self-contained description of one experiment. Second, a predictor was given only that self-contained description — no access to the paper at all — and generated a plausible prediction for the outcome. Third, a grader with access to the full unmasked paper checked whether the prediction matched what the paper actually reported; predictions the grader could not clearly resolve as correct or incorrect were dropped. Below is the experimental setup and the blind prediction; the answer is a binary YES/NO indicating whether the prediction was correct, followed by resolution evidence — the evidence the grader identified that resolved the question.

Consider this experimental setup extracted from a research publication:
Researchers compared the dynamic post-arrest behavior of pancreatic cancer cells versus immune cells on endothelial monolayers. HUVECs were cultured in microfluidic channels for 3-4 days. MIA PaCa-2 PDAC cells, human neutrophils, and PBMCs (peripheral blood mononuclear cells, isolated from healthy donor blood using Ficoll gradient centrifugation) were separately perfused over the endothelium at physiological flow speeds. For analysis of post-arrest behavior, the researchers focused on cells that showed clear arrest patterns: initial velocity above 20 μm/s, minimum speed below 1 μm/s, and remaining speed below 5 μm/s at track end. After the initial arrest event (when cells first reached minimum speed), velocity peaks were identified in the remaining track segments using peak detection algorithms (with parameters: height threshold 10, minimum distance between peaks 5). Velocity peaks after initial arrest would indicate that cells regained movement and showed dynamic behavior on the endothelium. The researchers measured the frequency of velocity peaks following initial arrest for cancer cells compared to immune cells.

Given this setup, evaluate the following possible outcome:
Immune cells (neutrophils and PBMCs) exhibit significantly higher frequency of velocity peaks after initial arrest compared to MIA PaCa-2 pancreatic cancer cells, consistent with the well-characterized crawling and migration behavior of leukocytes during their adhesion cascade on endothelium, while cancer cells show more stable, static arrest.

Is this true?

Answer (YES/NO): NO